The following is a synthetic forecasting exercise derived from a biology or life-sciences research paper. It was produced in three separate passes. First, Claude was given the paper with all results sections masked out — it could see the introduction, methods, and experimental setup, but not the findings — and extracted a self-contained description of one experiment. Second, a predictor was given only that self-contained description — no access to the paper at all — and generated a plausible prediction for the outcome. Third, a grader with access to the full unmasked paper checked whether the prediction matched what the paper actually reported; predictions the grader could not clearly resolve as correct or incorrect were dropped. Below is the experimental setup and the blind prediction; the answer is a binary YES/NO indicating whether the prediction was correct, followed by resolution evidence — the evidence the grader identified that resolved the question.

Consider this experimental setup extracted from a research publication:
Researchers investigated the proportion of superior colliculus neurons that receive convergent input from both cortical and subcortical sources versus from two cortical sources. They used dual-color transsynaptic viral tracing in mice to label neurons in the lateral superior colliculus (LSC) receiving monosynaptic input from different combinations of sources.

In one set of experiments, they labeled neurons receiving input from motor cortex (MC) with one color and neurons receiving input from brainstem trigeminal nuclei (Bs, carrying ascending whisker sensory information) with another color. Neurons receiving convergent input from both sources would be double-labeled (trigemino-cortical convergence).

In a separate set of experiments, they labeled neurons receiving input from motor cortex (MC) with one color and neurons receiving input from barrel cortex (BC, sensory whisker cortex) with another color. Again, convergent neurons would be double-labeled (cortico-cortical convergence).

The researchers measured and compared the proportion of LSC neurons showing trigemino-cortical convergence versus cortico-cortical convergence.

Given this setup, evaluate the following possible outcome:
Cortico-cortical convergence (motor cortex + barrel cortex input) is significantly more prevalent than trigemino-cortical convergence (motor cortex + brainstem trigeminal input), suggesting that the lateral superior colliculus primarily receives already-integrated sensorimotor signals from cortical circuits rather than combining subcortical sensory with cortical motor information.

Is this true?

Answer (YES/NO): YES